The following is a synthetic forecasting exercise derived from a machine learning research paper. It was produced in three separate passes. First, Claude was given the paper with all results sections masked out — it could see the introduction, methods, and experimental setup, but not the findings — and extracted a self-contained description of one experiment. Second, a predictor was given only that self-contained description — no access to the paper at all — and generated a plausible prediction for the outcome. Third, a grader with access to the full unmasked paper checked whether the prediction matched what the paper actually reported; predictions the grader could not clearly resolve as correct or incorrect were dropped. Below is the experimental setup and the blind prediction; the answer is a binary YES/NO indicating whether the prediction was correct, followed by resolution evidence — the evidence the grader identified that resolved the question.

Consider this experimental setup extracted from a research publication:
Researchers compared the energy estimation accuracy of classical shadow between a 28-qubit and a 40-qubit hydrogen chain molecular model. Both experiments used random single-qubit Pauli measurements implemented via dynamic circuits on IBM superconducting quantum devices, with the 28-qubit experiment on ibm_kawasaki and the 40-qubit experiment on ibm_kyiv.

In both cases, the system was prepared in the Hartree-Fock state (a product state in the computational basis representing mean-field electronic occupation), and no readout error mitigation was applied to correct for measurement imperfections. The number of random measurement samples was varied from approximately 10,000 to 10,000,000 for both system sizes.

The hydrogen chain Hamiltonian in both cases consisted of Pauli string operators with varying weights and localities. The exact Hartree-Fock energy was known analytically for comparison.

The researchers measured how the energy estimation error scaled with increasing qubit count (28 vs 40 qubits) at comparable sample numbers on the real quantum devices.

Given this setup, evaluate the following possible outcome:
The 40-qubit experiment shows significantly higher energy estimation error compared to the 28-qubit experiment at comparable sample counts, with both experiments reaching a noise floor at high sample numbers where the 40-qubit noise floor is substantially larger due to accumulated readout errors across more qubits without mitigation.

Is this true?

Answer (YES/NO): NO